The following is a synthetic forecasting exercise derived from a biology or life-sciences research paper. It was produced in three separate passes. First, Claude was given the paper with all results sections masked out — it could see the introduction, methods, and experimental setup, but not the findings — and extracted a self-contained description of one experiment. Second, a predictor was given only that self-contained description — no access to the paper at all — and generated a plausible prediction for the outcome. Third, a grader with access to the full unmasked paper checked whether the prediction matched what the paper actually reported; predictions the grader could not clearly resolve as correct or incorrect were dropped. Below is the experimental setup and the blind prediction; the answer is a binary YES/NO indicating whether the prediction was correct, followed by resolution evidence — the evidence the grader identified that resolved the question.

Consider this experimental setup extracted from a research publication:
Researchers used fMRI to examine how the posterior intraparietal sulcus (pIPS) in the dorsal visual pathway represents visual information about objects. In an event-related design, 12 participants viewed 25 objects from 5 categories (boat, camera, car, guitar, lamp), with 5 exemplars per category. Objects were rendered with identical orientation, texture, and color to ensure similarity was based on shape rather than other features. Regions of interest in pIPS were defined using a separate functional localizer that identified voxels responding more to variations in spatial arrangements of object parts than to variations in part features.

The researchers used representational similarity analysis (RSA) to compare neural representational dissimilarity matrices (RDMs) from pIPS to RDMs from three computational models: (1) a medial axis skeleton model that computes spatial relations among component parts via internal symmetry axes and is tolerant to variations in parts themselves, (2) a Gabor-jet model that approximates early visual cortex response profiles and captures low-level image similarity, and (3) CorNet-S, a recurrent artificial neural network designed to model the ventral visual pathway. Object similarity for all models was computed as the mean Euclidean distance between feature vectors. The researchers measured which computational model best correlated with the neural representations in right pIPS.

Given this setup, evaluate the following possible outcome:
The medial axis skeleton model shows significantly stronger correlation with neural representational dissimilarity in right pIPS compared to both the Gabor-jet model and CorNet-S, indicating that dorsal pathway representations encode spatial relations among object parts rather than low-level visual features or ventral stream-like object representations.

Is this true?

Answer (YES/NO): YES